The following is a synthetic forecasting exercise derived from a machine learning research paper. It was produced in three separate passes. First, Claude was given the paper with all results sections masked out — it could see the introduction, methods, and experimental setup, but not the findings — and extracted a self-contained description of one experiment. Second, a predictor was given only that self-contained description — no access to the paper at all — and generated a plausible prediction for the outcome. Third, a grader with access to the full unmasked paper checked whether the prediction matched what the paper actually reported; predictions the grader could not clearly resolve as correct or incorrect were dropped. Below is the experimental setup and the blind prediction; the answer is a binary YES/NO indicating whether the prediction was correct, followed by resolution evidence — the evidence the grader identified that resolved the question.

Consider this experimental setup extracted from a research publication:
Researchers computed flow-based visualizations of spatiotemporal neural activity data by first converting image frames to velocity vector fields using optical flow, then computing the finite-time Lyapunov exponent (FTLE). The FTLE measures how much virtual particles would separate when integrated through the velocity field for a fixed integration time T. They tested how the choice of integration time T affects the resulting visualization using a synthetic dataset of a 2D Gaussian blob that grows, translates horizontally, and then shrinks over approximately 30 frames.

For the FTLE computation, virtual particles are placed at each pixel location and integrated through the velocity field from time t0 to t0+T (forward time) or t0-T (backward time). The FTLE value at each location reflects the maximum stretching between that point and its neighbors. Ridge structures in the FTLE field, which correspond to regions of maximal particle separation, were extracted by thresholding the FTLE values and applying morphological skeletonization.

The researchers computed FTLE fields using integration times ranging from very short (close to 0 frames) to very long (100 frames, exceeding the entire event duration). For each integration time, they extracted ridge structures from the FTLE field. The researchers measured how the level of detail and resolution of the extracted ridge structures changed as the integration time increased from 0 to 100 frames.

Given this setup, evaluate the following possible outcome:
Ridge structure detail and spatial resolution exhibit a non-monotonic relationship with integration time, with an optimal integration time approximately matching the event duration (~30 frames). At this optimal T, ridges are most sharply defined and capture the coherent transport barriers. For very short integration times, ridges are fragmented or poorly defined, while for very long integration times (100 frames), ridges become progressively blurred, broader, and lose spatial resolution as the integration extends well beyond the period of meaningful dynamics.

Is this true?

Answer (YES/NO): NO